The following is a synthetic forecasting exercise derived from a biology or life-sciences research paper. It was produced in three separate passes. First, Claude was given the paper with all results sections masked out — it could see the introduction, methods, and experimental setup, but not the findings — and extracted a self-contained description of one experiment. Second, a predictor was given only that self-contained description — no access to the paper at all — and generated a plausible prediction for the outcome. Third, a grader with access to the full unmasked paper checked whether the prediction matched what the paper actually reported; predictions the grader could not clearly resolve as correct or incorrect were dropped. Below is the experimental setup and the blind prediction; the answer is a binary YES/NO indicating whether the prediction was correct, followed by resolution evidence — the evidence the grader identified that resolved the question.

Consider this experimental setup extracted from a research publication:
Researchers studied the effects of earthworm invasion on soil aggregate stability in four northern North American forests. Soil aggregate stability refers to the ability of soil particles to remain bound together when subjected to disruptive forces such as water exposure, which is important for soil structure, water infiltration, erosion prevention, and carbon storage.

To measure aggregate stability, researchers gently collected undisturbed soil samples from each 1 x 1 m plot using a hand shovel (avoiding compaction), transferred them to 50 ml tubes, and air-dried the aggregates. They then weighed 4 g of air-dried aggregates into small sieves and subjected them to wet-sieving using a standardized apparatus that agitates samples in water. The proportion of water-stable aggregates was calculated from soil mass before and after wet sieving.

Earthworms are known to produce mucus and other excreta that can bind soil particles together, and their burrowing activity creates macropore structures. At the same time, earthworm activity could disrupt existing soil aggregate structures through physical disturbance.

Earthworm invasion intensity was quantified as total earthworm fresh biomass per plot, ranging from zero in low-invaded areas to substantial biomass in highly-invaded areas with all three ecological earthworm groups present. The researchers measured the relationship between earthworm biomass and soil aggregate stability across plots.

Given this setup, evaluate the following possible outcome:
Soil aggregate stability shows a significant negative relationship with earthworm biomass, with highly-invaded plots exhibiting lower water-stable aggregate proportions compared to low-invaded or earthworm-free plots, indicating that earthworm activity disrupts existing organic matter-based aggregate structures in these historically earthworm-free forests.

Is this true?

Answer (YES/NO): NO